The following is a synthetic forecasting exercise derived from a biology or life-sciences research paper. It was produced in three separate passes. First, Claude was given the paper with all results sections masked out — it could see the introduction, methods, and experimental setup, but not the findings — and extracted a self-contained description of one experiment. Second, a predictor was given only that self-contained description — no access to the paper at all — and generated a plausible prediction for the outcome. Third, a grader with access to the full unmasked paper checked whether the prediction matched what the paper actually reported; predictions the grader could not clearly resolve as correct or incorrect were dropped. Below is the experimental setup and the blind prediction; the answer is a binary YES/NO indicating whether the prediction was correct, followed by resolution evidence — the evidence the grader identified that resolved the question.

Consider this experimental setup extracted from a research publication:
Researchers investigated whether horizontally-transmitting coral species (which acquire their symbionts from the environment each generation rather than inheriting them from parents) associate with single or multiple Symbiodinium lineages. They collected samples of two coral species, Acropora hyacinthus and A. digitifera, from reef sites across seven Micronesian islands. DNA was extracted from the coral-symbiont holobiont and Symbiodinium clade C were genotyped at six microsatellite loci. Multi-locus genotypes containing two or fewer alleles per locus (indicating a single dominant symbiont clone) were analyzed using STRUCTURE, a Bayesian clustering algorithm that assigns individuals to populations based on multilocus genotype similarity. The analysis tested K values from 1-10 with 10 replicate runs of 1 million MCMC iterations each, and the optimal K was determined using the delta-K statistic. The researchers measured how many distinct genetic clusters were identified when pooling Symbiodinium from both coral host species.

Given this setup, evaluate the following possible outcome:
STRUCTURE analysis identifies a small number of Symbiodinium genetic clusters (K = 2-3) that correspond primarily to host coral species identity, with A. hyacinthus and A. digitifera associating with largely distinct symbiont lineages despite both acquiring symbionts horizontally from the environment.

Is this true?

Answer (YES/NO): NO